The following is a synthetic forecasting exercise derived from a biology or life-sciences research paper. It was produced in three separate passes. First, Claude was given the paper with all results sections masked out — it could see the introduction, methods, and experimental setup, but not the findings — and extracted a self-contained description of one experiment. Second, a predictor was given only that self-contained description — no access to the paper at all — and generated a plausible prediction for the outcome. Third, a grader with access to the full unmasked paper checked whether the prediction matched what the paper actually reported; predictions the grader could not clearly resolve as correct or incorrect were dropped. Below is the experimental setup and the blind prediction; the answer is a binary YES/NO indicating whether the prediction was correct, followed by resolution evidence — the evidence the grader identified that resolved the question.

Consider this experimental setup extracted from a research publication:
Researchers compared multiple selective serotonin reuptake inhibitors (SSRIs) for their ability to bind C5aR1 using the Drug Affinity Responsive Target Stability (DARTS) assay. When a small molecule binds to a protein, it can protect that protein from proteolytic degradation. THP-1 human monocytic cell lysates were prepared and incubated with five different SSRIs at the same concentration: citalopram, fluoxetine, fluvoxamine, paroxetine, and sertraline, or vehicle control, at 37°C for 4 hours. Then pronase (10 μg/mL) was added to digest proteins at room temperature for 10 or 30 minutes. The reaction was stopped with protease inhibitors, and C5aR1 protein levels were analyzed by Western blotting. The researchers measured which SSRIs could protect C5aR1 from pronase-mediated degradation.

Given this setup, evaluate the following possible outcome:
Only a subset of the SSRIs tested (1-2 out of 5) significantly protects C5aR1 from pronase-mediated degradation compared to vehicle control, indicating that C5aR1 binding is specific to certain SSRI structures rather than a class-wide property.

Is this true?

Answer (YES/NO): NO